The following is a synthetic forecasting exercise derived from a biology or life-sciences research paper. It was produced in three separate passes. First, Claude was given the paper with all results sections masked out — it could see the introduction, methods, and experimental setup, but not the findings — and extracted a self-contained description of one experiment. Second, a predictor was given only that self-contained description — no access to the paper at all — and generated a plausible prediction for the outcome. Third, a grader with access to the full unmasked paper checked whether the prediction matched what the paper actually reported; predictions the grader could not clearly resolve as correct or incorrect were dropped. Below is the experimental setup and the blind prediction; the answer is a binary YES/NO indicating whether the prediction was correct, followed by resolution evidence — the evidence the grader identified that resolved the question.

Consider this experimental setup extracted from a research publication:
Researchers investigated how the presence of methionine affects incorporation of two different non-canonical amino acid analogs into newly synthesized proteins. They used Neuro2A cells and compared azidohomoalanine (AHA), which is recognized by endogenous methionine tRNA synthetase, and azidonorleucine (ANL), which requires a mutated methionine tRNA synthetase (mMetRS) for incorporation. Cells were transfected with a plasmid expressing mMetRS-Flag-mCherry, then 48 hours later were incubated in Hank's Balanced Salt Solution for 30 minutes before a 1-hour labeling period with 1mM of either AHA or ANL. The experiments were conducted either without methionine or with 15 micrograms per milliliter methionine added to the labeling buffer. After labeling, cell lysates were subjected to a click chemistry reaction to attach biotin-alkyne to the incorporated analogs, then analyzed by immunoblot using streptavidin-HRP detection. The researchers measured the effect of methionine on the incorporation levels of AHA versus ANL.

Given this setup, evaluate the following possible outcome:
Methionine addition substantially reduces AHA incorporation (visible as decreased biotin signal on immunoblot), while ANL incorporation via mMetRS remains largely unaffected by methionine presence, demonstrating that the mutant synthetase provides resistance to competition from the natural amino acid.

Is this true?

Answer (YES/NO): NO